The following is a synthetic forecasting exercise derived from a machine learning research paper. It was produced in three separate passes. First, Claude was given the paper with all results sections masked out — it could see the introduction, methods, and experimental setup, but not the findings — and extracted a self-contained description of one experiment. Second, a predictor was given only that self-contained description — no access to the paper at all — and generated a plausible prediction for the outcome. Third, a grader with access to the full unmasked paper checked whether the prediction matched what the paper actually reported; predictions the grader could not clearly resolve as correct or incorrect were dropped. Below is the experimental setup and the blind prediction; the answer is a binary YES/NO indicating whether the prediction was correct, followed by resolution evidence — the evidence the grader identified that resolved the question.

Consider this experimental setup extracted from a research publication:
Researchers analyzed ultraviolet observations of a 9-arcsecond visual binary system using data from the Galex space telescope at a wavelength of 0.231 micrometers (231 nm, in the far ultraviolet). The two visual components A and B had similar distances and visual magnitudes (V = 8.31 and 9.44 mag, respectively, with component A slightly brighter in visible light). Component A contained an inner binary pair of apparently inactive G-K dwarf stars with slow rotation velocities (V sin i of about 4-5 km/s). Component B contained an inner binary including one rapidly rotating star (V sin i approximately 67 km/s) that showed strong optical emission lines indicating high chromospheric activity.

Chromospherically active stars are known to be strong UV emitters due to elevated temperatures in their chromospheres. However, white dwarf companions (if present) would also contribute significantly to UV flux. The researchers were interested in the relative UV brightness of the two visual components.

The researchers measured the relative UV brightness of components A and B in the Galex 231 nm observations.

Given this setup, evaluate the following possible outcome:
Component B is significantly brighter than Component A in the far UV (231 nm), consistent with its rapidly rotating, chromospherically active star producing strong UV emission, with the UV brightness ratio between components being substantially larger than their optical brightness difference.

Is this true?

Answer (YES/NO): YES